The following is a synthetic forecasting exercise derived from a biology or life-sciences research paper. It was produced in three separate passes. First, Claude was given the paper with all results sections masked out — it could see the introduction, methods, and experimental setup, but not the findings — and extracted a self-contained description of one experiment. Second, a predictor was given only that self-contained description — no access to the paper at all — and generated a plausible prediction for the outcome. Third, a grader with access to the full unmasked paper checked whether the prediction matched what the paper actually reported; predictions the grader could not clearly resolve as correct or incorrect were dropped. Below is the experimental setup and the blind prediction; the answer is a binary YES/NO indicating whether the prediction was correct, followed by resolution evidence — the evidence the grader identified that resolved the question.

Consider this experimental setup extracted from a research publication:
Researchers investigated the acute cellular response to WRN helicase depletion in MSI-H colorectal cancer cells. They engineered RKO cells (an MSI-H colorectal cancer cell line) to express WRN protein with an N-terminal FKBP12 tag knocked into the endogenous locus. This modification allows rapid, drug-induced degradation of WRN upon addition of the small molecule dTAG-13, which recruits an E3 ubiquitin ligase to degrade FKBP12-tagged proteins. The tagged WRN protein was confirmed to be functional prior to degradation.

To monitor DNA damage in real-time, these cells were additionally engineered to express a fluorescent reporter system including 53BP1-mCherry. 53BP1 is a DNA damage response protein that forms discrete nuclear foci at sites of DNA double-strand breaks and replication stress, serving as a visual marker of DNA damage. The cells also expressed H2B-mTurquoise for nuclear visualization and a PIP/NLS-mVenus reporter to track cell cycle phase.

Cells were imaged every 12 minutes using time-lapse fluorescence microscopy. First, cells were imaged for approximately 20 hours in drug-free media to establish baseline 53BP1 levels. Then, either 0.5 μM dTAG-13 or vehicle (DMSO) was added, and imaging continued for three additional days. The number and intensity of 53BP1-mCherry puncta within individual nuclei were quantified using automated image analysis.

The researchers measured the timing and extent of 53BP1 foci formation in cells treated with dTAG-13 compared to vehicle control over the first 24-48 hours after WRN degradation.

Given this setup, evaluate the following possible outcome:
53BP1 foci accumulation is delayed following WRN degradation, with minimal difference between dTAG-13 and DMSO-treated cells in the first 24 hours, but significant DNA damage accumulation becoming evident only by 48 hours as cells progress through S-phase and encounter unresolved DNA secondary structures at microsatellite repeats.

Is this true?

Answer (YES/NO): NO